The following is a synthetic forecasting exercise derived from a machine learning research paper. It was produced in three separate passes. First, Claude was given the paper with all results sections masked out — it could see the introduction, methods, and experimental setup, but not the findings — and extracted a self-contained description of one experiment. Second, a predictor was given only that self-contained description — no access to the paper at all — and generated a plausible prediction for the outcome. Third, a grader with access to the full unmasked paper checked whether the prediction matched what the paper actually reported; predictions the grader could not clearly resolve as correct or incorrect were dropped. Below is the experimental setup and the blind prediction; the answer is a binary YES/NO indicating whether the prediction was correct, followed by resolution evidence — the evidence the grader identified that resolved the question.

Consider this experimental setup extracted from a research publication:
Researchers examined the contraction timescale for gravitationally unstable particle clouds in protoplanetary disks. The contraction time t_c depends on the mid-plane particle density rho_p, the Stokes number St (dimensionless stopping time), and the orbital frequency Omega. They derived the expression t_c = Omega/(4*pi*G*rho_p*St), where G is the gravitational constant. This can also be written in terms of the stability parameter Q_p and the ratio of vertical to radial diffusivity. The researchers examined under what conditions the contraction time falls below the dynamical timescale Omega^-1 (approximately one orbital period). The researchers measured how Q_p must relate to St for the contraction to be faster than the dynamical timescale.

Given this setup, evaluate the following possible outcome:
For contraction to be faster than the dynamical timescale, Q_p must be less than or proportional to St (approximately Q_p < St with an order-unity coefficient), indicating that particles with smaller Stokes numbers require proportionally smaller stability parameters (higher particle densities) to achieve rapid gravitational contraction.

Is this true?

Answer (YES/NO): YES